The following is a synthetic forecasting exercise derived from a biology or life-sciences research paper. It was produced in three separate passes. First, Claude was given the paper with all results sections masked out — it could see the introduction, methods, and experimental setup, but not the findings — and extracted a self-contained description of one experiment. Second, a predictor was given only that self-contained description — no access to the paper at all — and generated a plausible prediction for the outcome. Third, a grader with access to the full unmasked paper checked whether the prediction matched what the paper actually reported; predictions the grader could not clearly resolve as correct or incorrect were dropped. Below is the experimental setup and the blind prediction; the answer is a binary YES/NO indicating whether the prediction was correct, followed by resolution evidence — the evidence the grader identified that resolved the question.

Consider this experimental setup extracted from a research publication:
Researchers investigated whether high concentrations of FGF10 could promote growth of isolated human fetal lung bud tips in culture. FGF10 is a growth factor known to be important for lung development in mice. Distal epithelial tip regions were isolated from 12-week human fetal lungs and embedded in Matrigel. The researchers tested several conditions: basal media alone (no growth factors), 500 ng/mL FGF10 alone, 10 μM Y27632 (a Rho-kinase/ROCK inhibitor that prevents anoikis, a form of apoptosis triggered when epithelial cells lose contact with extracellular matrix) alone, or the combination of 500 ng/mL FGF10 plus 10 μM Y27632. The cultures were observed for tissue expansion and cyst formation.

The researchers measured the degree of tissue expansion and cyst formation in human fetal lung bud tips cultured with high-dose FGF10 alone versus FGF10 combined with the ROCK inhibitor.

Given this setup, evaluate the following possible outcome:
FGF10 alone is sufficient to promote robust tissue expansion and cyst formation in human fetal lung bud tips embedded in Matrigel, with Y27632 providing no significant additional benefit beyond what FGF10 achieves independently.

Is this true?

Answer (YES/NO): NO